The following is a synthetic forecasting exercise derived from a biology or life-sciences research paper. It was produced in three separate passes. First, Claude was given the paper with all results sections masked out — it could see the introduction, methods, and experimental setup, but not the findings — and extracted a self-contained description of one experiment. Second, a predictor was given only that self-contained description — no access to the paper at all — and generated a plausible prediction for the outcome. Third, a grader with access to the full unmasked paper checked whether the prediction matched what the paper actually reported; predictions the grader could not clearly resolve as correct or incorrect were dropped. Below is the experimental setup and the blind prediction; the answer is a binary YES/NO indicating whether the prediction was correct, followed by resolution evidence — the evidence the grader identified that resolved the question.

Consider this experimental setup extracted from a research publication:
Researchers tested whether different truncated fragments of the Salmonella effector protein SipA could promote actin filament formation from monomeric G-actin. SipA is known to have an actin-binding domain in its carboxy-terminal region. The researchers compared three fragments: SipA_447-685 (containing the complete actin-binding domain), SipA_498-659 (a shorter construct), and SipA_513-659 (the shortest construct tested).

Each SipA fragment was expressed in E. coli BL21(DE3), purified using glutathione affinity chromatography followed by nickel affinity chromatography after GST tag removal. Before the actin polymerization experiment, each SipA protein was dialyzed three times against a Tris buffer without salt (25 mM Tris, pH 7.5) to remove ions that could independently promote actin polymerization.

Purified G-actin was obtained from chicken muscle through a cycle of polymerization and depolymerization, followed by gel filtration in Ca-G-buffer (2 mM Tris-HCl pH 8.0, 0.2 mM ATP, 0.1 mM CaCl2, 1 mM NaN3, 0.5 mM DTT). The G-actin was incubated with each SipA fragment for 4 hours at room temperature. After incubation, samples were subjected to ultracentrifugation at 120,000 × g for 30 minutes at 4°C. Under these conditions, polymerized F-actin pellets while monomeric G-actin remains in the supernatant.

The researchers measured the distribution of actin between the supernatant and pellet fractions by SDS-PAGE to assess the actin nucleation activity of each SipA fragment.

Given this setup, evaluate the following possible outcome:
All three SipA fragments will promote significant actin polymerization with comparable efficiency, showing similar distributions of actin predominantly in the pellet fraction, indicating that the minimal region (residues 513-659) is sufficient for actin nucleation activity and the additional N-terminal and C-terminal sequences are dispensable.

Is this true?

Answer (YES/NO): NO